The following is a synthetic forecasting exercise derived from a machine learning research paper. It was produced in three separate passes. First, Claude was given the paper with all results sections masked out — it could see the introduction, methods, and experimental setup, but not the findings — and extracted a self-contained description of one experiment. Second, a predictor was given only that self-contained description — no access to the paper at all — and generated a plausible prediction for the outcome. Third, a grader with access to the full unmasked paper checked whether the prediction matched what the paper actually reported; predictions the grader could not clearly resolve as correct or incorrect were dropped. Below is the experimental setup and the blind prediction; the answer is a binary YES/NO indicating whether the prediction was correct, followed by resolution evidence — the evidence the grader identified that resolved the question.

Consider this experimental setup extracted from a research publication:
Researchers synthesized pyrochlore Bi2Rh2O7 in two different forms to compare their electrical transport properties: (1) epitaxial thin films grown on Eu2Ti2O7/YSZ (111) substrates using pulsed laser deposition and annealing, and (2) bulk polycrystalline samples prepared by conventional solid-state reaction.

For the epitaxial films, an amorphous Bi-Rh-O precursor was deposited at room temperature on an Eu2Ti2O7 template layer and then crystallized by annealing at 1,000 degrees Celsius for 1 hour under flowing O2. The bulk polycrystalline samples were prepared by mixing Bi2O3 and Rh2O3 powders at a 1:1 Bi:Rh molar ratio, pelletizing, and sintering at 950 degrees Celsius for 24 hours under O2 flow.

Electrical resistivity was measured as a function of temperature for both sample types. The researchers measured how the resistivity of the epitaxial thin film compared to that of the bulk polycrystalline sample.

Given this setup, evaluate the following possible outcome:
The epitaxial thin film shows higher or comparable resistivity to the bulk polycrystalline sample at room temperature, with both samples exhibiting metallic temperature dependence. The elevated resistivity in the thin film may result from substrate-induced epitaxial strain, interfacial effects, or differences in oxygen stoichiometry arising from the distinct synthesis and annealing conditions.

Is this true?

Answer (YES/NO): NO